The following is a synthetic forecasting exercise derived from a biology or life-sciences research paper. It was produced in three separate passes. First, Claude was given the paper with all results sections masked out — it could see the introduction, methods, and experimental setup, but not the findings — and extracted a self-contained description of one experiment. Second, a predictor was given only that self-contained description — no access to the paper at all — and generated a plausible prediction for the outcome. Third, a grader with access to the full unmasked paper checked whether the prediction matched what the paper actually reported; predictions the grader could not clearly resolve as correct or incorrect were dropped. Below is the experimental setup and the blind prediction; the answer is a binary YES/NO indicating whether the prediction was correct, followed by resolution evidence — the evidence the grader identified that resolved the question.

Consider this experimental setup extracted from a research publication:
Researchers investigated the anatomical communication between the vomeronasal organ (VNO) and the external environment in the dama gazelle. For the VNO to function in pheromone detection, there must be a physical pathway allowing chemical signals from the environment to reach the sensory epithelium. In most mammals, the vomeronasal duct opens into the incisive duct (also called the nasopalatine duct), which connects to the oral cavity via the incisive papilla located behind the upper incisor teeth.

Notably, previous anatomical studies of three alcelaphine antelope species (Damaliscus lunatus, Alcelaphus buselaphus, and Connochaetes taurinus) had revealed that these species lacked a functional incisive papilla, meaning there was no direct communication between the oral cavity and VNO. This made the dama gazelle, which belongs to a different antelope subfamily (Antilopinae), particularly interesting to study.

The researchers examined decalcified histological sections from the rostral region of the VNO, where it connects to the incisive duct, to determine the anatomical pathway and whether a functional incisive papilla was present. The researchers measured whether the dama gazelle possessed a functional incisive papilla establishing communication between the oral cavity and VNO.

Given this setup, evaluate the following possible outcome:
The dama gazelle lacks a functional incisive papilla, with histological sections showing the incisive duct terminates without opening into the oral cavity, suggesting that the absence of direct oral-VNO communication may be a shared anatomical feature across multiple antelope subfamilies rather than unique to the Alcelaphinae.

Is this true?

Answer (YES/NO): NO